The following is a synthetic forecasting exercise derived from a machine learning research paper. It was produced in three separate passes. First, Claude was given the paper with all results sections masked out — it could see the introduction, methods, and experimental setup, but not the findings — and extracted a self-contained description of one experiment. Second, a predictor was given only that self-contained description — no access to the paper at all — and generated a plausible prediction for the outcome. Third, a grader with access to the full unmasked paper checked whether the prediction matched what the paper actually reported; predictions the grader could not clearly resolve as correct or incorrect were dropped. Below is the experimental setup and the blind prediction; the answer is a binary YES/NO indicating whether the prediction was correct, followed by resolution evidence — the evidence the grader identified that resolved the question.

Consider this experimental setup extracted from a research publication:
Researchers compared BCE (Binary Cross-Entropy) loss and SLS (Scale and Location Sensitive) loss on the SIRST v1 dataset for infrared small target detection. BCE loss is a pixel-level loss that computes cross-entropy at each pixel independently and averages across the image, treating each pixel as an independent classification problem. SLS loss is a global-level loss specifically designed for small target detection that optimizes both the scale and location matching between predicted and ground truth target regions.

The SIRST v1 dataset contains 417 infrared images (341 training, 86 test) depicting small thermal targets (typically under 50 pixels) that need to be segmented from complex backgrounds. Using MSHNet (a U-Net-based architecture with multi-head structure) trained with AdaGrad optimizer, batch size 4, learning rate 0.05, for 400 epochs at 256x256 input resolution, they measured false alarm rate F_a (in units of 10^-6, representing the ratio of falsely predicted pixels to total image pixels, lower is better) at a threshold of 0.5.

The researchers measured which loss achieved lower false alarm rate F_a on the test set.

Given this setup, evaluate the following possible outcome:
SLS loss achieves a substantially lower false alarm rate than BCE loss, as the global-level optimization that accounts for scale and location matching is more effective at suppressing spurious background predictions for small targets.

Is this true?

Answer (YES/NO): NO